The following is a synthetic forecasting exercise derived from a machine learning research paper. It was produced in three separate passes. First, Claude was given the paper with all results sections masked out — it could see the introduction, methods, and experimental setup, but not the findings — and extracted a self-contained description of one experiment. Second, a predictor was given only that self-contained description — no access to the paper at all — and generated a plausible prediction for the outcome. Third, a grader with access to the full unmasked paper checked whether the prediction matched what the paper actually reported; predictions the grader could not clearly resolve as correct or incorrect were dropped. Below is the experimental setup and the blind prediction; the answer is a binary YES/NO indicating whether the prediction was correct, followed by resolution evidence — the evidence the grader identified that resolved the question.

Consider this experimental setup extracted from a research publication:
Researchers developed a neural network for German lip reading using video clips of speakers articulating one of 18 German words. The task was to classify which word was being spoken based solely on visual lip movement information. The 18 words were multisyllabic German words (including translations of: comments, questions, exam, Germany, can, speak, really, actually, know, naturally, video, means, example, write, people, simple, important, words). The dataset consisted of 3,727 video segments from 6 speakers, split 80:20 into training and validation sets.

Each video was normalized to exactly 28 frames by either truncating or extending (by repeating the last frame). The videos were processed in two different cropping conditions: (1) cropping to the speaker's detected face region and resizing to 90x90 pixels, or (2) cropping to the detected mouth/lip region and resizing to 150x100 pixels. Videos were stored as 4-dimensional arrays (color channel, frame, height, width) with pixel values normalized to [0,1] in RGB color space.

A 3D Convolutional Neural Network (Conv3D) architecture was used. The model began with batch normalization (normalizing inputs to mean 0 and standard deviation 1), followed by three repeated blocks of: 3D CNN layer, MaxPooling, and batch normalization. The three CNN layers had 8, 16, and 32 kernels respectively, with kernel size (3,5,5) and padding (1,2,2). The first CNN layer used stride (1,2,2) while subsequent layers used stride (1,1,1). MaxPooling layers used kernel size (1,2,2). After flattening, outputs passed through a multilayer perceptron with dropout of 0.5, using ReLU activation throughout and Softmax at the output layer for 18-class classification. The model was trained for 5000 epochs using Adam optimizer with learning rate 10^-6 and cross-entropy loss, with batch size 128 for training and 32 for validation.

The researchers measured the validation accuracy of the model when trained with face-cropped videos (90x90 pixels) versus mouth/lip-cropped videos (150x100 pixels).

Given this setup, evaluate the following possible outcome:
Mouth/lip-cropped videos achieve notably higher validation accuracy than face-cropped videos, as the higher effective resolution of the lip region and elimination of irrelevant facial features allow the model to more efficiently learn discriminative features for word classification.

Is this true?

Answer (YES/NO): YES